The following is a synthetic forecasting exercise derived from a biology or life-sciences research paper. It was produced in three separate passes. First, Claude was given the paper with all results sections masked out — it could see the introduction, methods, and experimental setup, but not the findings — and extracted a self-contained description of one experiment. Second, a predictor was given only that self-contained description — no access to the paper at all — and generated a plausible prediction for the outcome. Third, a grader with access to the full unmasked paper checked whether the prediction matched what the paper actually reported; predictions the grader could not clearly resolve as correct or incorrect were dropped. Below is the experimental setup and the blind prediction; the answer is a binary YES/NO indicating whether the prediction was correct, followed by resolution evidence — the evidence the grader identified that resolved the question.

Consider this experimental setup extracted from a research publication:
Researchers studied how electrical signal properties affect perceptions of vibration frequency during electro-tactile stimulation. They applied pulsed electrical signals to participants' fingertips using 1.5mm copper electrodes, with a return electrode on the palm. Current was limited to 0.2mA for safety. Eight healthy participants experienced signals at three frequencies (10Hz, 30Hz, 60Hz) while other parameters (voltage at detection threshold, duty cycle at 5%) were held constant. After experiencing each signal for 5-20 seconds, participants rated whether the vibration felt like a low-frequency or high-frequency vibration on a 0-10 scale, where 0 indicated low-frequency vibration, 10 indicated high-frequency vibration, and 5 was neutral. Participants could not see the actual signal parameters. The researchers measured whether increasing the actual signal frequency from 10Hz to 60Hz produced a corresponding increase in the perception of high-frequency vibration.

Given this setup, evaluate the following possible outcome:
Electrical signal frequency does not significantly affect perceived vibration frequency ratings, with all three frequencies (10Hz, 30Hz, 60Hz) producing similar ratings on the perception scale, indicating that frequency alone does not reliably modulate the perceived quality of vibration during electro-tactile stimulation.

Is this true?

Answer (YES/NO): YES